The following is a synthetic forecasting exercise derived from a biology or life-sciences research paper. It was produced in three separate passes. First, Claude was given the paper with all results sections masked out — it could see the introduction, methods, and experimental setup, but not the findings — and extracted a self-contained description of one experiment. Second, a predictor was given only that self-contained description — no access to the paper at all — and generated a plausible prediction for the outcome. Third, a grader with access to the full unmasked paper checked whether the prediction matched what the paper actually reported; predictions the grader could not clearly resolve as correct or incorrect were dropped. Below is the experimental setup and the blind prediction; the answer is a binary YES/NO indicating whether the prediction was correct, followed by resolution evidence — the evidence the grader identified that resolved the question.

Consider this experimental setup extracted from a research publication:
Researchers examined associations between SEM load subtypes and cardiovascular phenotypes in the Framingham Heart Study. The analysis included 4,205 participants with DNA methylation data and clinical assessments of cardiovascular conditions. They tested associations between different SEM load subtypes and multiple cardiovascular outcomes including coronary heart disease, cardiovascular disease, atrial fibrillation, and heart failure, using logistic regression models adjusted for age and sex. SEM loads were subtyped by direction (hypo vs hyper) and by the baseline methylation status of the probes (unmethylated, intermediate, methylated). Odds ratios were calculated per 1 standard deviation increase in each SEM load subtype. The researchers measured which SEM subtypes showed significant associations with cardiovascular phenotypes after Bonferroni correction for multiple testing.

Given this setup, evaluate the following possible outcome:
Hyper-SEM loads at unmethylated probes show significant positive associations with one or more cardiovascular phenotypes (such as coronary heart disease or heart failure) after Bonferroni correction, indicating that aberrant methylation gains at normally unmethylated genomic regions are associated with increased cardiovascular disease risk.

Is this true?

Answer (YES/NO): YES